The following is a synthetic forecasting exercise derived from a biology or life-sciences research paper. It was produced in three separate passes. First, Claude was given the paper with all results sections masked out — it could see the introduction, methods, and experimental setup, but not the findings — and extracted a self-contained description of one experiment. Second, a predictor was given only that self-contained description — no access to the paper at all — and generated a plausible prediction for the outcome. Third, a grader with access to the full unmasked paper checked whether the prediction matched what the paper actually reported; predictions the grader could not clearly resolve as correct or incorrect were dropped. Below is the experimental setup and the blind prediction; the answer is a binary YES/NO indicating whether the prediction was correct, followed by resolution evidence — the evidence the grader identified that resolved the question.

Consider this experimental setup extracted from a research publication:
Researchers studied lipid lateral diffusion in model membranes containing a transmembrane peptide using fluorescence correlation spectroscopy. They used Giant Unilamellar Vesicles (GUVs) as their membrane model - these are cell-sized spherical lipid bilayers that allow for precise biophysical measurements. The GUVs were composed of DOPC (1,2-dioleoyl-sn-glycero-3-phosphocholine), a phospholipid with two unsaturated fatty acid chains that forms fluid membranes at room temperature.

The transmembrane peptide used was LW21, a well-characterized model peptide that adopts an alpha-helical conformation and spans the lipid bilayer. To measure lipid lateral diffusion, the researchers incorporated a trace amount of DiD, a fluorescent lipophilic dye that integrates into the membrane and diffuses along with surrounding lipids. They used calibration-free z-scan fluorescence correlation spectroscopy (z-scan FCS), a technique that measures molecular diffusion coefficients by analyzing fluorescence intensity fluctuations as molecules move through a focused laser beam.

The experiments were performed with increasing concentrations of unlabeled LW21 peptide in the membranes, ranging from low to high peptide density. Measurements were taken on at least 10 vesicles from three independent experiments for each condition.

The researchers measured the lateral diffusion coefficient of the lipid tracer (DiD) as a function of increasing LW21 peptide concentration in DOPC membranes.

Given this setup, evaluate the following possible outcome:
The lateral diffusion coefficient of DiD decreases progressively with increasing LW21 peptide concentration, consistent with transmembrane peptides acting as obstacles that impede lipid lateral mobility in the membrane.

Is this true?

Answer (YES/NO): YES